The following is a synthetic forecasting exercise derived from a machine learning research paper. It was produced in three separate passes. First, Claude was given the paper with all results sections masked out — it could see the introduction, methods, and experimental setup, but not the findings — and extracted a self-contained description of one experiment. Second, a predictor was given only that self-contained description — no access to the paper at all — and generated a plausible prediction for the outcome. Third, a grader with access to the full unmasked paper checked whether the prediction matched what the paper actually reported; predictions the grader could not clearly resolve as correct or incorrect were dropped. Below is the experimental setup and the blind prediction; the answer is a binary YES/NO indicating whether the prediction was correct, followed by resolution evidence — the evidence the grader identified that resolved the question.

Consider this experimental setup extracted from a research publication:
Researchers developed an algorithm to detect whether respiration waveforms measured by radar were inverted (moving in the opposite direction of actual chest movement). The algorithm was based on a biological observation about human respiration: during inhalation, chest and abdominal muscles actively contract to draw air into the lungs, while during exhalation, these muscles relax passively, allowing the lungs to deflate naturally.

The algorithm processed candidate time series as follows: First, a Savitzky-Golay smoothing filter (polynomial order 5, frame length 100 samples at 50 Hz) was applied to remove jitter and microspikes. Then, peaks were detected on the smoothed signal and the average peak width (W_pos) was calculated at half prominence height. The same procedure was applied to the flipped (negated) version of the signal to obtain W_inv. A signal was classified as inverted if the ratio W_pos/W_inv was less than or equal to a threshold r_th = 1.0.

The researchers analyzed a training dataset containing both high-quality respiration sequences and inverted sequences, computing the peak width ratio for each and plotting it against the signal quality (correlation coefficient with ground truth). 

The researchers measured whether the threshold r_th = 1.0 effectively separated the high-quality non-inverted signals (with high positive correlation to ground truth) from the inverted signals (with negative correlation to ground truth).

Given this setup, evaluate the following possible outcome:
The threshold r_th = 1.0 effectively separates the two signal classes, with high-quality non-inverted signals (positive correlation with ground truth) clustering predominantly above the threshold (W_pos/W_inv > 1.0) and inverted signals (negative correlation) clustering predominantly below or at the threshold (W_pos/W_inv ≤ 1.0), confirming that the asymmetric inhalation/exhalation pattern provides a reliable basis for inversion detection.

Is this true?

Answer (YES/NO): YES